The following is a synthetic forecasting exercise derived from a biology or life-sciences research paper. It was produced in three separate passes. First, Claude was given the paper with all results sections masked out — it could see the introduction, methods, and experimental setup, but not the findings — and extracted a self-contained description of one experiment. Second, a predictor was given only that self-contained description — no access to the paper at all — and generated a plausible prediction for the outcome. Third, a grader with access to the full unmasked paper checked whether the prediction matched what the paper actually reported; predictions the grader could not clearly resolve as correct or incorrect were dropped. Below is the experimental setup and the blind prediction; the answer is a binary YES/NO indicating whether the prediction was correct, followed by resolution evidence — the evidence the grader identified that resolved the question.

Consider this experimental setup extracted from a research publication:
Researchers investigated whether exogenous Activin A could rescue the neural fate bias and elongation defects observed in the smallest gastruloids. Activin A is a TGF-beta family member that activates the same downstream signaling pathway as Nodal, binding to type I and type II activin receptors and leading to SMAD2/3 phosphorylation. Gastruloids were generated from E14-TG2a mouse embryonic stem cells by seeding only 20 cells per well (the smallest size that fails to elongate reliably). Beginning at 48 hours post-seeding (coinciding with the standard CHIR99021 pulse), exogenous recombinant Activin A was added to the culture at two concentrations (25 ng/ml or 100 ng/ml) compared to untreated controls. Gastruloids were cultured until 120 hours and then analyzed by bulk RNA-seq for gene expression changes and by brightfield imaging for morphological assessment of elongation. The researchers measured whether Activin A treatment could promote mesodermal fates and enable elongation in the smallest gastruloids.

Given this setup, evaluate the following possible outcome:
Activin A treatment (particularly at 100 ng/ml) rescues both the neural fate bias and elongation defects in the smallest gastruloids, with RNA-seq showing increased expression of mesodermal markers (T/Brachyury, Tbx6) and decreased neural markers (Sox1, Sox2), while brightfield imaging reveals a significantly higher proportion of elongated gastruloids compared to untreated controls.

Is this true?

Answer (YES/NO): NO